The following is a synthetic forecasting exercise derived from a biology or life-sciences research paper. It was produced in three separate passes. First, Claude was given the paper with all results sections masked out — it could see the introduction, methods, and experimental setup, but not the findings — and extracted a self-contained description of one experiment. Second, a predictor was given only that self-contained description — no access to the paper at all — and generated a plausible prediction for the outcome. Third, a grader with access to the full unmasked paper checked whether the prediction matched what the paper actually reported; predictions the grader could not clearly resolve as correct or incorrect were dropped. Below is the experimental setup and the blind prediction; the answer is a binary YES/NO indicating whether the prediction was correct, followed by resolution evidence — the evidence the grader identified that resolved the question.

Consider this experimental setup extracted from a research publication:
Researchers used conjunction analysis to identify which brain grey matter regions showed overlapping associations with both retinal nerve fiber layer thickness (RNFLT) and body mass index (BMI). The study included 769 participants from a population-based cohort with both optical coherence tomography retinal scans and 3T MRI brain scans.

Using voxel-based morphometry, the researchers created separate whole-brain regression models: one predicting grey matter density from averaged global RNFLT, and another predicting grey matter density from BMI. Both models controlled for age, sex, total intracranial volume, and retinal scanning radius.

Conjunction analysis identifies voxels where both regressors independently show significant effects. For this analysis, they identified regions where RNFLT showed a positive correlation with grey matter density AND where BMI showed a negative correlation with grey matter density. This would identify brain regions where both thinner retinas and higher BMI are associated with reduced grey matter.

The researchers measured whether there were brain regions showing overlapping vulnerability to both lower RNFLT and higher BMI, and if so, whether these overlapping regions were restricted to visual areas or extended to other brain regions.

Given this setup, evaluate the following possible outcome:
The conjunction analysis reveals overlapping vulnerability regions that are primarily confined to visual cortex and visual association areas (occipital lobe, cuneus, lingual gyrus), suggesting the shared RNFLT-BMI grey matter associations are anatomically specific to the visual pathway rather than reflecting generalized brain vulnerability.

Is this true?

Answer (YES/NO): NO